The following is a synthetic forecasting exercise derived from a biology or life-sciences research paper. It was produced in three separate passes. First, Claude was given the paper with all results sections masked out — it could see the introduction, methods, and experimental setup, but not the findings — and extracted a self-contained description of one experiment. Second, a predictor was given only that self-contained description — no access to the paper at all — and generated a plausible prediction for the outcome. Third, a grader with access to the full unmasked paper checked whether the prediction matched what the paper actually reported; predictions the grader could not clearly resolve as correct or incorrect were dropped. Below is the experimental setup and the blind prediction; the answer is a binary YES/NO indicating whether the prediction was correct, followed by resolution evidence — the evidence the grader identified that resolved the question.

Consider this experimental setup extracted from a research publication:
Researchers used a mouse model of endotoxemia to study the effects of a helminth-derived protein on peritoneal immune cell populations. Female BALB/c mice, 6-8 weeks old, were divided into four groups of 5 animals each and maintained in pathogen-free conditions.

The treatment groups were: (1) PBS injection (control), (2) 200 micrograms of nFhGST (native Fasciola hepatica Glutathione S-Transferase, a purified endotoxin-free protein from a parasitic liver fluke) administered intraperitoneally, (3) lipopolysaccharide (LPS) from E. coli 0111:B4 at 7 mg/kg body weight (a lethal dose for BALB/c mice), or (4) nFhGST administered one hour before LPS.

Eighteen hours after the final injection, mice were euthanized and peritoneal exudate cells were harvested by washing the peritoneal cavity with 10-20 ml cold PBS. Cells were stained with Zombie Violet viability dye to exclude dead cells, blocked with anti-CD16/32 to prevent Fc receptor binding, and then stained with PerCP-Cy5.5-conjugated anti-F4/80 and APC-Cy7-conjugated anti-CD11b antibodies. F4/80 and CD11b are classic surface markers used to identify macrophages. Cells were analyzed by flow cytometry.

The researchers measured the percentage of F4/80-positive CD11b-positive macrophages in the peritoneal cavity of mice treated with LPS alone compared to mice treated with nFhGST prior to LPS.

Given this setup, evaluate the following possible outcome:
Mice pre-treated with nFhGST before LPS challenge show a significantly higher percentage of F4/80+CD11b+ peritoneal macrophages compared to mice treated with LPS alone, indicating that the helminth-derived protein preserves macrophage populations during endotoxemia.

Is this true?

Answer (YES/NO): YES